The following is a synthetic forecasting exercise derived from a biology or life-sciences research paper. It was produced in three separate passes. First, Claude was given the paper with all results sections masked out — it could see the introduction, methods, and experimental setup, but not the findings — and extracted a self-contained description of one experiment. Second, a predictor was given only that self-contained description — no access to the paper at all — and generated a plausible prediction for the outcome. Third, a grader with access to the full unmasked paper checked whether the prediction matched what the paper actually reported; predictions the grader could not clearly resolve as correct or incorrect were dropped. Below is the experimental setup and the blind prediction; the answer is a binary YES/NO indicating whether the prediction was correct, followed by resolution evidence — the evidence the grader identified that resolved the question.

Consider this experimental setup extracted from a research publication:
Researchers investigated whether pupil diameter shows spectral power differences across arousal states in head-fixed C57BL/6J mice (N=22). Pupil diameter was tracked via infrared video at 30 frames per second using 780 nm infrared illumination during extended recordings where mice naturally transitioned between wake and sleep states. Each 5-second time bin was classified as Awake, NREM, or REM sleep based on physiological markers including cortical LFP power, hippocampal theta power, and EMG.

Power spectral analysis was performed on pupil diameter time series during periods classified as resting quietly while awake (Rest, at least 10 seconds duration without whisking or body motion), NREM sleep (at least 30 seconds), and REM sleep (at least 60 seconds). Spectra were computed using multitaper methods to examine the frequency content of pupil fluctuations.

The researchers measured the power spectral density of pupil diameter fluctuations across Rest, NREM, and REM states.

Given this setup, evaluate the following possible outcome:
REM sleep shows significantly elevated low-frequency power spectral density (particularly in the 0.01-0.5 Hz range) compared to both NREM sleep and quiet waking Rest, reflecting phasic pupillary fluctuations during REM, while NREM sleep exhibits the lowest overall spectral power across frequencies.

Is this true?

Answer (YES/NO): NO